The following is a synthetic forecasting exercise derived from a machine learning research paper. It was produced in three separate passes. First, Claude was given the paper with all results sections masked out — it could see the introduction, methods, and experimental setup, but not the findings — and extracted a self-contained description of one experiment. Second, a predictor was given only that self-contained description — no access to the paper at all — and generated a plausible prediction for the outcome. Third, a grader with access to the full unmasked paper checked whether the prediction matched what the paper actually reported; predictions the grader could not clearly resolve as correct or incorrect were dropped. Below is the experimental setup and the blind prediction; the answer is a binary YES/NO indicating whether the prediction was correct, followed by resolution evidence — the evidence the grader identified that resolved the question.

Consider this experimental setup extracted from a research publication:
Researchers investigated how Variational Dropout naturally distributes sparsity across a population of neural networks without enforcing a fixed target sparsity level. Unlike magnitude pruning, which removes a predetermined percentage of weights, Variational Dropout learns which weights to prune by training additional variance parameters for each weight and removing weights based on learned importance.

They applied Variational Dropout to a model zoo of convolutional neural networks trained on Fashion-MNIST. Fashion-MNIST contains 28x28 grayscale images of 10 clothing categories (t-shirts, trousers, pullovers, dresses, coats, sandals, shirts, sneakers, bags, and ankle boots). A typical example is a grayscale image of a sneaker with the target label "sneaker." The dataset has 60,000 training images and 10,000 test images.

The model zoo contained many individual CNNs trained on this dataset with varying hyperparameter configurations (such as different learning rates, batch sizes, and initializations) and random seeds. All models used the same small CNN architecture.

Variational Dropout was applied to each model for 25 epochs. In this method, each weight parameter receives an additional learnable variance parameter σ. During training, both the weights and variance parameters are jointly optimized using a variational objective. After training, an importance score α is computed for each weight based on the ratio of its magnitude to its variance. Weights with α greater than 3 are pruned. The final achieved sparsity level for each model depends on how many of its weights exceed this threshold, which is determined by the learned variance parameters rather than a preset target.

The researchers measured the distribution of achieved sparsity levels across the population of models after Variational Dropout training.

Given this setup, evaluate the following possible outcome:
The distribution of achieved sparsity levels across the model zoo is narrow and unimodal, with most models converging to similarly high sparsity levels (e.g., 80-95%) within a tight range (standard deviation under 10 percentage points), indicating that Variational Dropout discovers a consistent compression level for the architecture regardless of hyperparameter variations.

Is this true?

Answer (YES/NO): NO